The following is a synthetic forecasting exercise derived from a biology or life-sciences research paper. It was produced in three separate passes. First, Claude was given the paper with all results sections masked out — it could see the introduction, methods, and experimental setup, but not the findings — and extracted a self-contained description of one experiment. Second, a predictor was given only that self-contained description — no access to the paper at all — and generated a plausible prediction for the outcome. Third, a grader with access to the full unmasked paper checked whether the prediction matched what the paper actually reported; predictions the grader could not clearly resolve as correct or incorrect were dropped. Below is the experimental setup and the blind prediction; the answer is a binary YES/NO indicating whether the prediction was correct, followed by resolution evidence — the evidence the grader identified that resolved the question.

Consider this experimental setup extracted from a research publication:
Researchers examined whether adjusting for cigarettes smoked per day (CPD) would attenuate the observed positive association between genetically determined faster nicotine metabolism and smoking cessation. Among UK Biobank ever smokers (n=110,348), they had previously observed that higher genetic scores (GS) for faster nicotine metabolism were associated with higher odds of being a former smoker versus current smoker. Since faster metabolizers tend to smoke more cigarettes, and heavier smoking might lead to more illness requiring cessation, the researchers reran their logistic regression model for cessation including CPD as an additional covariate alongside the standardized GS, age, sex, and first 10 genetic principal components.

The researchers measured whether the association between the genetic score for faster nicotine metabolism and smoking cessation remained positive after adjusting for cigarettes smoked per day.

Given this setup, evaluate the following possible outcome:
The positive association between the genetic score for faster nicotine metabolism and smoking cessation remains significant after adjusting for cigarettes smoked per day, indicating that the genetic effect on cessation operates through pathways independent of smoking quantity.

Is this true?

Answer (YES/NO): NO